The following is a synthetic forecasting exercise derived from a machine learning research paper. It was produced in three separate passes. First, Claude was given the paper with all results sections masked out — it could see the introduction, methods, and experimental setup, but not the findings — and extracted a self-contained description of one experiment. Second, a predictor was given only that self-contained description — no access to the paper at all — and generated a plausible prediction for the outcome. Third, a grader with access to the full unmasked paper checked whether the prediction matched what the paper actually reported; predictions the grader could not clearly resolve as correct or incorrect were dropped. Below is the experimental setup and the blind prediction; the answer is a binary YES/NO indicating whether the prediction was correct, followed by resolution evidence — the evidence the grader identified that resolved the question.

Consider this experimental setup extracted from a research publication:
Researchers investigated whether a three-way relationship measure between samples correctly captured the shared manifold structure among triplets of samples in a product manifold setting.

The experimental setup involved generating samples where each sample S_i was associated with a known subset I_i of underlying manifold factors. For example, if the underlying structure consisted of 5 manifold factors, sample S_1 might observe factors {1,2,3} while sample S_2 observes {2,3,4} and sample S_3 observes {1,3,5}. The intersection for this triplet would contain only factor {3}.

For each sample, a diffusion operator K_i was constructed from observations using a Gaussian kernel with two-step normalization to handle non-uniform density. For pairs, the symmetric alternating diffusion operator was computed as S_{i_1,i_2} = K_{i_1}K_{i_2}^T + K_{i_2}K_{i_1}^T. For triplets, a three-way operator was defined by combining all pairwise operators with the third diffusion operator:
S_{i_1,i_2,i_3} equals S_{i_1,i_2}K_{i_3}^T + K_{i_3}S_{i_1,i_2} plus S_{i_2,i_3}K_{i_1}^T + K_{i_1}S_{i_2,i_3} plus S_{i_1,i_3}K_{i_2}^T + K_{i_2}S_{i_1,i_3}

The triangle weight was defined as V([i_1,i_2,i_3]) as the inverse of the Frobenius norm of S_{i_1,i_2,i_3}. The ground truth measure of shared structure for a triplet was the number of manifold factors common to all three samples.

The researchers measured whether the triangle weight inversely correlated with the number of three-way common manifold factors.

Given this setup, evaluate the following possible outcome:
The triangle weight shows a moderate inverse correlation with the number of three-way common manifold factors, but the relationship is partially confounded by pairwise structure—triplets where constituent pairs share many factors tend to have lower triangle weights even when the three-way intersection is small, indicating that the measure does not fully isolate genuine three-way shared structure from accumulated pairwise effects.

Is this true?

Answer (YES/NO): NO